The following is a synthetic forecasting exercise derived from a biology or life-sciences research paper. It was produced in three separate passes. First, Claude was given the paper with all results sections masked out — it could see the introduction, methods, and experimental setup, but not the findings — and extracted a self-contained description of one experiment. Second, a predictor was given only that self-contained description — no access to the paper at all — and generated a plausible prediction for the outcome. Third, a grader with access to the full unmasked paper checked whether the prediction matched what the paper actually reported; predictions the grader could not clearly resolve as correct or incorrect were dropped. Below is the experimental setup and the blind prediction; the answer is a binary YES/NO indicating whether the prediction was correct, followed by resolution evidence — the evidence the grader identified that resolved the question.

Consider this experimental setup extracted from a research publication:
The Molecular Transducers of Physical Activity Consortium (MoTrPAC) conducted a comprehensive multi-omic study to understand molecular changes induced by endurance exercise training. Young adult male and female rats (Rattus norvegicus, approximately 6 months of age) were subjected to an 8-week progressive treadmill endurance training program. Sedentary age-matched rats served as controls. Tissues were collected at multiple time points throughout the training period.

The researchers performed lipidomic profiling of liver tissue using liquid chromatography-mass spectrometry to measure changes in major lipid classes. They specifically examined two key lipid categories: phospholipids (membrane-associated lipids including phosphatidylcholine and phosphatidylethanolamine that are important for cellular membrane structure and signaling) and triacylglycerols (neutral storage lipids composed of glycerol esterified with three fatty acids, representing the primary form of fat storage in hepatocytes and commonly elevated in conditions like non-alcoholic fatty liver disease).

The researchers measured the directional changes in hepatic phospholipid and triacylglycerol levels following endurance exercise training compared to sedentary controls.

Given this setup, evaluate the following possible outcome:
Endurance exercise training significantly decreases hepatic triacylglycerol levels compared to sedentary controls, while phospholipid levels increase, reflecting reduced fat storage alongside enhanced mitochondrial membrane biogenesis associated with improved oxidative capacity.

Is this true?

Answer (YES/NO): YES